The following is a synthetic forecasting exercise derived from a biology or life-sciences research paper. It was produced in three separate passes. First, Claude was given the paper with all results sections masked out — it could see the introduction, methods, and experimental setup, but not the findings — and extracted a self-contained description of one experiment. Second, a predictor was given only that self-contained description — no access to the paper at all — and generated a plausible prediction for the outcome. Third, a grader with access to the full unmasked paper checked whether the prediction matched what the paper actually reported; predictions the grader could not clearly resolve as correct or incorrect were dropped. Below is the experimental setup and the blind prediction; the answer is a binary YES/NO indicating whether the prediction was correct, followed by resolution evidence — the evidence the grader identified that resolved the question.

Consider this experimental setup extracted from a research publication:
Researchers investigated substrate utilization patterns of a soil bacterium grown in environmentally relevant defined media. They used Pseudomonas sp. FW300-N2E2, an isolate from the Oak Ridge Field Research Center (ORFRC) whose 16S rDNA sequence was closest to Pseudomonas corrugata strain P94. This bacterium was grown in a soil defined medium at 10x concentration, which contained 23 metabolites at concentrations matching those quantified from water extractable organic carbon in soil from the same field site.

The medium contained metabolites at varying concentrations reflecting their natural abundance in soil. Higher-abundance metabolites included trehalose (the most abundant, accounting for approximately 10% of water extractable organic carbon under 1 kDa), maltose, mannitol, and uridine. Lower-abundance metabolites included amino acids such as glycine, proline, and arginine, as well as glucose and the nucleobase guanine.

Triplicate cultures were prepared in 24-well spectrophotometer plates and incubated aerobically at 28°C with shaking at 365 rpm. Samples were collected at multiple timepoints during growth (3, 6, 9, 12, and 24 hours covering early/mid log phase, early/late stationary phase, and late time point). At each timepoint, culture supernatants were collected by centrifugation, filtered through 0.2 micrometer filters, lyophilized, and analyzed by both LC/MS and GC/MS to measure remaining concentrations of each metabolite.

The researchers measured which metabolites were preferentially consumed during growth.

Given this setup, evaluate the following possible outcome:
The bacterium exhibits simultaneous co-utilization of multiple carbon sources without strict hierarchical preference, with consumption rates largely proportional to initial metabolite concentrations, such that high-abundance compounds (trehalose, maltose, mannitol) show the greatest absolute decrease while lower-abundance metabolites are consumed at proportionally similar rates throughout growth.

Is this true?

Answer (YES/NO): NO